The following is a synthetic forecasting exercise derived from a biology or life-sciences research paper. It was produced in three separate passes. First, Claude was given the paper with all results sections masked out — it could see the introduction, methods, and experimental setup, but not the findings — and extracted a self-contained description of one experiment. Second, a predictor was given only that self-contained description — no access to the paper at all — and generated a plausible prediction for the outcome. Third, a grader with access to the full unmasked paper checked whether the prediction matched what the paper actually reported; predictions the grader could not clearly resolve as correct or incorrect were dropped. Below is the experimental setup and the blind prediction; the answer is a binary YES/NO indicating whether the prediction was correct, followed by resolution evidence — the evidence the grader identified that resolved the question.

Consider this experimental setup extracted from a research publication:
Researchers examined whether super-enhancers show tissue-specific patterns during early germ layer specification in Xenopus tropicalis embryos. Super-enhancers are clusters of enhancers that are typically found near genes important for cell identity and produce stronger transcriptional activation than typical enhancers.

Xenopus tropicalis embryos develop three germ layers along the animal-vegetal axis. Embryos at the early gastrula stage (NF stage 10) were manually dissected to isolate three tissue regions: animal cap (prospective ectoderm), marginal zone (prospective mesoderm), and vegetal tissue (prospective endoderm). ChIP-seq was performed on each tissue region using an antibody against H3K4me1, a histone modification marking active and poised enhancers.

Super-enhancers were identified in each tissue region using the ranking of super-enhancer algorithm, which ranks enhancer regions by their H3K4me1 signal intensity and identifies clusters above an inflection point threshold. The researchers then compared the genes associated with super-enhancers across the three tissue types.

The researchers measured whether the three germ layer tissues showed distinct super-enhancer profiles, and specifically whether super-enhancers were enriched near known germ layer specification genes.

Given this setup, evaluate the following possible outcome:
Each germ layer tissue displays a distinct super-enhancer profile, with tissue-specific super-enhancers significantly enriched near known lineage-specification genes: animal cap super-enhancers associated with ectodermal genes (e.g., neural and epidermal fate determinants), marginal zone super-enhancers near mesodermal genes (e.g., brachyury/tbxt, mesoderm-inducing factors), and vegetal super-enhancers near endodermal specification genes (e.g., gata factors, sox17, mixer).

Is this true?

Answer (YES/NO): YES